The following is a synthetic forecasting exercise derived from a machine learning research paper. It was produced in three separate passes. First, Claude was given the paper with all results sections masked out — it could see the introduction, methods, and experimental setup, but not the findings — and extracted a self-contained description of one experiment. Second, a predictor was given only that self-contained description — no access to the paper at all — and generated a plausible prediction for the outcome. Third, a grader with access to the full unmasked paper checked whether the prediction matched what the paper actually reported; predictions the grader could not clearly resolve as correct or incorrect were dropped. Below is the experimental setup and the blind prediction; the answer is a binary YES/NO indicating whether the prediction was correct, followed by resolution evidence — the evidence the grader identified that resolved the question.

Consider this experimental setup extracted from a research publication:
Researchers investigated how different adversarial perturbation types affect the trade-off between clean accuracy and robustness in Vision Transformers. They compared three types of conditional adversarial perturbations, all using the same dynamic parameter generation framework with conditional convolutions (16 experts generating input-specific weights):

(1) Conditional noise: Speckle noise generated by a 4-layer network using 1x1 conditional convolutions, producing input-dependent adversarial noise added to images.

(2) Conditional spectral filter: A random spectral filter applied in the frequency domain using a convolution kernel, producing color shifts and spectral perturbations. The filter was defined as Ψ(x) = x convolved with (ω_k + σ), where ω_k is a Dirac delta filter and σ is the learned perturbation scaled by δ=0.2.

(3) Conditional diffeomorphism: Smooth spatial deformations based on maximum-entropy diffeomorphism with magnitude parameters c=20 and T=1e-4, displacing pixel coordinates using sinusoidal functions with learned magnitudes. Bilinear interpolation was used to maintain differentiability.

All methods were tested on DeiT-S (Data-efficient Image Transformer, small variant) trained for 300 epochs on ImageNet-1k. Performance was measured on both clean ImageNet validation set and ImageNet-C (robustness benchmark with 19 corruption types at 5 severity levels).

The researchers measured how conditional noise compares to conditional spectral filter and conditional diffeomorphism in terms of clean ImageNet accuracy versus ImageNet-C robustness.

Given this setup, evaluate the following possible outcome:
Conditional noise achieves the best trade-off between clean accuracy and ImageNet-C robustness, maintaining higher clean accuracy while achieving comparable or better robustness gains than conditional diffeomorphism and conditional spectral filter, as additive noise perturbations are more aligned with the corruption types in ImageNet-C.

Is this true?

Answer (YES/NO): NO